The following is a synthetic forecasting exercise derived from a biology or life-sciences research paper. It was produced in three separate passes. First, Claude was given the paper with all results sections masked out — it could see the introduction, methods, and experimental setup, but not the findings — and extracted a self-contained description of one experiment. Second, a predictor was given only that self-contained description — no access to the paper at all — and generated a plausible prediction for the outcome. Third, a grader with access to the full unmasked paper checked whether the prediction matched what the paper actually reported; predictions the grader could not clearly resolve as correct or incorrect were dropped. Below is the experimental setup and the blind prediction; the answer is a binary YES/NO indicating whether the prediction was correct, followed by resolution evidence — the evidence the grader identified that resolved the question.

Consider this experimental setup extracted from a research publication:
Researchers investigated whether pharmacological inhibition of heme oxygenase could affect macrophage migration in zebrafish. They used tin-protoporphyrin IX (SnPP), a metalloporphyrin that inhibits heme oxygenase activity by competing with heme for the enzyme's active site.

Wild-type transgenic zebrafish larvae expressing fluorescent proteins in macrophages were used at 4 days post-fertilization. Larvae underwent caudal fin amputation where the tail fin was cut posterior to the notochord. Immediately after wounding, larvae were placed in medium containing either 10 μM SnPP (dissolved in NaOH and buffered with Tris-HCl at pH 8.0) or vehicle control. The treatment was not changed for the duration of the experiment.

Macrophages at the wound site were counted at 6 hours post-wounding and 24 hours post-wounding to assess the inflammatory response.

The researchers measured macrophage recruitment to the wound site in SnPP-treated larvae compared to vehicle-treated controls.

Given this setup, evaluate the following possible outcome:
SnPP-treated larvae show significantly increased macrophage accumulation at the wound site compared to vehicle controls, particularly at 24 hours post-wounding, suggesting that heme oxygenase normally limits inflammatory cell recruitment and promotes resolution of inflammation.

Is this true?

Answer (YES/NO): NO